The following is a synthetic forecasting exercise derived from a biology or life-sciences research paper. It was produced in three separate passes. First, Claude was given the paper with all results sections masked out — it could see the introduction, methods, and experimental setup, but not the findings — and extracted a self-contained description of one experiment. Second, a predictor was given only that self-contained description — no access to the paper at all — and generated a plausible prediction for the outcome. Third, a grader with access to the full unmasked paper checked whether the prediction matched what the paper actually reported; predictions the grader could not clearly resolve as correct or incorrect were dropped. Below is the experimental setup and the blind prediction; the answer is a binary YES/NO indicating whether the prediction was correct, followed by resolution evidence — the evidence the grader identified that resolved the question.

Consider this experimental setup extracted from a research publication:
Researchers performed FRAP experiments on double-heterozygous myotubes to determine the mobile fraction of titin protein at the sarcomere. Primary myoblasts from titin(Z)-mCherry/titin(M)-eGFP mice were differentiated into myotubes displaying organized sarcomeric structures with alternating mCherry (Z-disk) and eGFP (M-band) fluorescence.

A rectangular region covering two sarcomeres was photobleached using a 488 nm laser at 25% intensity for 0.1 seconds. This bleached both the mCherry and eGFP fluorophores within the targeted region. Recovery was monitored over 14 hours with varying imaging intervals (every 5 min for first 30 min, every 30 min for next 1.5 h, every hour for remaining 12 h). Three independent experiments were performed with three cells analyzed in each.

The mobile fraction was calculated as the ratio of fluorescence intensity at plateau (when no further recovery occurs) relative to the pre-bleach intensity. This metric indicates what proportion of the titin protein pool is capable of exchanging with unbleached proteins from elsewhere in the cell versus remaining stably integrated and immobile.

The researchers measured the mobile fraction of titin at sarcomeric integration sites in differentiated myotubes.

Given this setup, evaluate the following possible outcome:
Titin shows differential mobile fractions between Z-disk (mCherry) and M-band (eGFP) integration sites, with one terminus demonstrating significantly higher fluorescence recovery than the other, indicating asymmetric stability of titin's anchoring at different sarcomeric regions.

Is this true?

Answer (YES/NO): YES